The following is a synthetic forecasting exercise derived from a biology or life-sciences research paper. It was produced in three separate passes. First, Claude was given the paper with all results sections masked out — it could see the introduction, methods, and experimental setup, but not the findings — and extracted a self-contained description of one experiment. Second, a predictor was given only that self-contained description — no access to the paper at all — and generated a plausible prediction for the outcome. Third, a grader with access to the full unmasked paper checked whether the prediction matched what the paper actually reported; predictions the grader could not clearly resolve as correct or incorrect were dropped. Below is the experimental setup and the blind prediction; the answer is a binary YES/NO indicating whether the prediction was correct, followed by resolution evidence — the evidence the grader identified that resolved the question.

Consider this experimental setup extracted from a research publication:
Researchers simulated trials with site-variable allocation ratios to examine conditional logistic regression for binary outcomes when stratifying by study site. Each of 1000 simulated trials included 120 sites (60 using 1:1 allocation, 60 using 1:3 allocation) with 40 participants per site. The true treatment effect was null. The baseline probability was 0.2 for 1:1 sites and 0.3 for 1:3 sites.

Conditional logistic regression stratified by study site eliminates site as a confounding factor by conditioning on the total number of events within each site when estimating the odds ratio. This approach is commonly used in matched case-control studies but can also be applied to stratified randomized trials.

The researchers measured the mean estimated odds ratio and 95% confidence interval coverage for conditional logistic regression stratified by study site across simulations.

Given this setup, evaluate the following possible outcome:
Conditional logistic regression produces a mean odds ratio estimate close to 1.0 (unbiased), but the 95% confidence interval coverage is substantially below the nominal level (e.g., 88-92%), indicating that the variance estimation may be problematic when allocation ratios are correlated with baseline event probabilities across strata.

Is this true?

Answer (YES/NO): NO